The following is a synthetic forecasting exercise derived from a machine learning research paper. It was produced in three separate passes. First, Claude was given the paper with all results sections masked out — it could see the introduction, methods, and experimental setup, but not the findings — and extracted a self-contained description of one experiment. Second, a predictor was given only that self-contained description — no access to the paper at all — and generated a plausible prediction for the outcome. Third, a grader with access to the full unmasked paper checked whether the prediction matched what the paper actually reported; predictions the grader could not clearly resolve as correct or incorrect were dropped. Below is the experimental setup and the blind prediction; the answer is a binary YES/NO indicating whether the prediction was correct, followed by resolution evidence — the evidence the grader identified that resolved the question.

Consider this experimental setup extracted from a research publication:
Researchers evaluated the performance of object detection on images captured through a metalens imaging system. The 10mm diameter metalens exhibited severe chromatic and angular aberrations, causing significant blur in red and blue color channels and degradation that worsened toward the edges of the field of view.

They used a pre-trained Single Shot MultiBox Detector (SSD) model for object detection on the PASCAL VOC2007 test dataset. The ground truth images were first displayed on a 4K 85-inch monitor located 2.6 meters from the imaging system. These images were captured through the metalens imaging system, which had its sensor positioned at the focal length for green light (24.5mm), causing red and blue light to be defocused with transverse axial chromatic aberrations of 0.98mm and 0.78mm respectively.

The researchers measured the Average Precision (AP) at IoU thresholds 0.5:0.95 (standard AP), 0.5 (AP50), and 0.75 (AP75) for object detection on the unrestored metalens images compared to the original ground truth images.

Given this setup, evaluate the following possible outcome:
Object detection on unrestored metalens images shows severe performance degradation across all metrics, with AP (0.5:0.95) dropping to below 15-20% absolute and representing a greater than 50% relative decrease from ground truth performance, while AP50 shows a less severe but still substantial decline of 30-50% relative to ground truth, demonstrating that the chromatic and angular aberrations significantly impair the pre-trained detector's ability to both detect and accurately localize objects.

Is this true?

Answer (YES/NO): NO